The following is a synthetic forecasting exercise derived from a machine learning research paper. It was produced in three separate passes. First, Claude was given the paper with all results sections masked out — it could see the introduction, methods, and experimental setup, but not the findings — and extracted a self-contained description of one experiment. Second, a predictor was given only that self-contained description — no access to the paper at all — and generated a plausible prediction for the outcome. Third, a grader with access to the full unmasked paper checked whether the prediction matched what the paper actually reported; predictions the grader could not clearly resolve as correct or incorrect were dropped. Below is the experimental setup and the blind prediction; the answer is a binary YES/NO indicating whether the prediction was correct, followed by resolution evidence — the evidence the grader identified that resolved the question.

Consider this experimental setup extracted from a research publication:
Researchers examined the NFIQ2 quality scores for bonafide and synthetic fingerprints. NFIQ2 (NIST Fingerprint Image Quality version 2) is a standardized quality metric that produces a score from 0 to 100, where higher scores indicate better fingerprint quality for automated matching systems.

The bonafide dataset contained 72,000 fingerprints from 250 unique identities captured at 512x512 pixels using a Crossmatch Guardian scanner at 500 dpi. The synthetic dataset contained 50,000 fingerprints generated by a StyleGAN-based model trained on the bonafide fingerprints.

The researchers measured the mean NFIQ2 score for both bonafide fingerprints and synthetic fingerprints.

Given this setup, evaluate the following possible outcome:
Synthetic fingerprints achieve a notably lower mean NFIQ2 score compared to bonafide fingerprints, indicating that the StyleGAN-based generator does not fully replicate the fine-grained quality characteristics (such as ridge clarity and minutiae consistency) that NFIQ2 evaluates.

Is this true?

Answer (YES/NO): NO